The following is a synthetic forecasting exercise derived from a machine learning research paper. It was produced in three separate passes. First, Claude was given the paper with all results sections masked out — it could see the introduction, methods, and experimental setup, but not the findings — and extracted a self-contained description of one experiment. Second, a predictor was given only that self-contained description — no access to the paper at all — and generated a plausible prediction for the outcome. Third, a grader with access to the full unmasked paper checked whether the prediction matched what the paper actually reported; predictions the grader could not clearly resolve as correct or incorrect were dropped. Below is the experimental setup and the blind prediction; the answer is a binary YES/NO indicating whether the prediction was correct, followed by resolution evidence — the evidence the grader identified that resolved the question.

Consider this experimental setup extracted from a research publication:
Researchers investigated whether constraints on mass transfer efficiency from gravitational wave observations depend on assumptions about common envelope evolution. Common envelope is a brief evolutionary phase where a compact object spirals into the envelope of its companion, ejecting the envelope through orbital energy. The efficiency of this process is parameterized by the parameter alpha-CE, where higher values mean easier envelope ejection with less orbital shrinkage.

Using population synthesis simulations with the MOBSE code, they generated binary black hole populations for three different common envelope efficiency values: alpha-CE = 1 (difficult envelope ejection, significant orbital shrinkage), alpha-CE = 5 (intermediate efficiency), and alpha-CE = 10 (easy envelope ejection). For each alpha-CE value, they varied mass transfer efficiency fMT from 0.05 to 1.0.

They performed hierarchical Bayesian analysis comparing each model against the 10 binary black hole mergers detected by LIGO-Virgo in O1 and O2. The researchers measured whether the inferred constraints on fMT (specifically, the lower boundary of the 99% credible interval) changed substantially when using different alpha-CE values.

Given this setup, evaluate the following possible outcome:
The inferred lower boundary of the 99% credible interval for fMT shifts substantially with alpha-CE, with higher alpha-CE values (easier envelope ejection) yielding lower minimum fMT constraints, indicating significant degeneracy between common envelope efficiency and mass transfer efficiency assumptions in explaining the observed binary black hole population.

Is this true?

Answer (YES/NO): NO